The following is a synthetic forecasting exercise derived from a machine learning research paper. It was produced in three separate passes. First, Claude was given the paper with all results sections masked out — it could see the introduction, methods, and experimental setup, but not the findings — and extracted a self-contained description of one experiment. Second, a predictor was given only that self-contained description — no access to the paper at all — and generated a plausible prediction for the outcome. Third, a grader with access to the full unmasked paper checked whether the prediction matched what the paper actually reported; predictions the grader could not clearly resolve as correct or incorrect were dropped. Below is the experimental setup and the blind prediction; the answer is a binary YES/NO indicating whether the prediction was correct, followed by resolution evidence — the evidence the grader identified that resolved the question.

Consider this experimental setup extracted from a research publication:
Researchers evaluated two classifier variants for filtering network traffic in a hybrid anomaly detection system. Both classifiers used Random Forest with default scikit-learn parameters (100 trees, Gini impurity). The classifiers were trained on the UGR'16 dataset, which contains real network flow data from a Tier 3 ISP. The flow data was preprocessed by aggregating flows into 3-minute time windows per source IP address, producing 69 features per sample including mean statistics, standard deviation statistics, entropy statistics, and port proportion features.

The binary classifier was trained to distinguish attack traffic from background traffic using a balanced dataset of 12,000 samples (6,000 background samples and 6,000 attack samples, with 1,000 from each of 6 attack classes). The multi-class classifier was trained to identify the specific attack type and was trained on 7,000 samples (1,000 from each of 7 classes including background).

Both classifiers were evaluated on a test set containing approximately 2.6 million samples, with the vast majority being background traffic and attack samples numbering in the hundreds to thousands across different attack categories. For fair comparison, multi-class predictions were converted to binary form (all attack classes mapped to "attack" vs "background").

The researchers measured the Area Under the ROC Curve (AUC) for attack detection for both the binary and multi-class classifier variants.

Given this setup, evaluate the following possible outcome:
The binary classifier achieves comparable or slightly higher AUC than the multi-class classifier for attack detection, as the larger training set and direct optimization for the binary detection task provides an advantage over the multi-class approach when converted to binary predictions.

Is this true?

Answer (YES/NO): YES